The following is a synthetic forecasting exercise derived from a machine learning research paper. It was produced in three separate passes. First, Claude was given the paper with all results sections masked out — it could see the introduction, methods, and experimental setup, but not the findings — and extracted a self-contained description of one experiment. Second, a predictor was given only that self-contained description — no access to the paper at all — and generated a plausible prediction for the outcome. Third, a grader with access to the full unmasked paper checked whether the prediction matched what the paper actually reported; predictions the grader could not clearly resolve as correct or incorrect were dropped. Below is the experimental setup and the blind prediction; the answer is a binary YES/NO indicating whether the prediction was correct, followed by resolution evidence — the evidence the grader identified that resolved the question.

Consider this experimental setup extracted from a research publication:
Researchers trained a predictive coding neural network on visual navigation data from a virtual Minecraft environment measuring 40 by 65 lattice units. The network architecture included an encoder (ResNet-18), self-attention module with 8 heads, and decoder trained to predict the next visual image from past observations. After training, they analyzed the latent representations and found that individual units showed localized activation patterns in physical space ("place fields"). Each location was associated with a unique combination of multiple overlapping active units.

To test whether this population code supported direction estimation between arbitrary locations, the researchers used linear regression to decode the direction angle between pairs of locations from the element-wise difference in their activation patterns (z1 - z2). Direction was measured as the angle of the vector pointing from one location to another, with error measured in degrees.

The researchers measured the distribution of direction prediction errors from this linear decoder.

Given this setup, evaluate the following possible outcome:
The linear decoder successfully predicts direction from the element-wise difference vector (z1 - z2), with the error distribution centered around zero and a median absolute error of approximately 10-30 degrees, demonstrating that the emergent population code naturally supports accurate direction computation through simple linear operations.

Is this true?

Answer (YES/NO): NO